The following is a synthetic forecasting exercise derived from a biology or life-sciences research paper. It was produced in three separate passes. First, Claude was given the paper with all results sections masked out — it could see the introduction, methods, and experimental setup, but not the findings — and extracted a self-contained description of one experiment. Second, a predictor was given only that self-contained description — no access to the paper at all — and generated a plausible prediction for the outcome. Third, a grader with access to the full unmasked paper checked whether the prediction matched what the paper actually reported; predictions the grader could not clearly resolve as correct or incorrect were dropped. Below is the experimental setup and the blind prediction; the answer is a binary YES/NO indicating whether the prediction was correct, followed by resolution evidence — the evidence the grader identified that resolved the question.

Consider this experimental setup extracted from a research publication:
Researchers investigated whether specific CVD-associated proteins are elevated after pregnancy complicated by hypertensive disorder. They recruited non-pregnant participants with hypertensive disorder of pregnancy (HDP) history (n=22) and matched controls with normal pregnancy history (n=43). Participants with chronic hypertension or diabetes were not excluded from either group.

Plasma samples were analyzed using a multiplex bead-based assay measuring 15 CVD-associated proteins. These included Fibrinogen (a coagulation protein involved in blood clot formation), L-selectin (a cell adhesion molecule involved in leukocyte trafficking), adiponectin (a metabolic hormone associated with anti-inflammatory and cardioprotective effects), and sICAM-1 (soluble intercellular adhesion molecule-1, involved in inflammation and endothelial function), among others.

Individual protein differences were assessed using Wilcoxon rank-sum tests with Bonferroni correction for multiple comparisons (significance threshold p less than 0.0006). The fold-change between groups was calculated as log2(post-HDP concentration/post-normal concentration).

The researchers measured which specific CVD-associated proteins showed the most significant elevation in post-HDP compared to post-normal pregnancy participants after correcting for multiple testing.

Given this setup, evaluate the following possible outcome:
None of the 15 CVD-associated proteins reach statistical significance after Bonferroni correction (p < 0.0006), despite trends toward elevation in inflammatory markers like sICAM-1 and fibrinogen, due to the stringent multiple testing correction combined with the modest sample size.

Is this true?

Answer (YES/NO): NO